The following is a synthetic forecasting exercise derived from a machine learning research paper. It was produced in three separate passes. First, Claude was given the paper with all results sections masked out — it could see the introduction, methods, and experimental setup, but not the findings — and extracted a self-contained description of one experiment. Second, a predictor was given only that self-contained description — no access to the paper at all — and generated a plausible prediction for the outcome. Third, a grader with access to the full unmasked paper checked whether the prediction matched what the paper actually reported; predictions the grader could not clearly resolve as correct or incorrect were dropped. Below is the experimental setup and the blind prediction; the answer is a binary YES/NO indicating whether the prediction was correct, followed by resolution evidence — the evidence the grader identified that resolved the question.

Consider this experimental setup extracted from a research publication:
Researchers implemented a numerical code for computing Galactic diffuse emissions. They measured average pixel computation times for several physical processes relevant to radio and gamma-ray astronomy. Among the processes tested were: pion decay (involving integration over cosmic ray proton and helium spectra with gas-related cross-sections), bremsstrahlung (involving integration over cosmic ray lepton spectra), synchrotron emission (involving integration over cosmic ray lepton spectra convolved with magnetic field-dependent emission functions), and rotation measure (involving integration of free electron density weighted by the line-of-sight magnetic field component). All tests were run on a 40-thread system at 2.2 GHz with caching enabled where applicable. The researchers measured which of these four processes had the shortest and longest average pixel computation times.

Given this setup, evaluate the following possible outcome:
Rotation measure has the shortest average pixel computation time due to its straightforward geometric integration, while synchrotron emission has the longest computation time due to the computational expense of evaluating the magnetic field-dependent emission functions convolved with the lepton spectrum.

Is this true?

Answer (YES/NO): NO